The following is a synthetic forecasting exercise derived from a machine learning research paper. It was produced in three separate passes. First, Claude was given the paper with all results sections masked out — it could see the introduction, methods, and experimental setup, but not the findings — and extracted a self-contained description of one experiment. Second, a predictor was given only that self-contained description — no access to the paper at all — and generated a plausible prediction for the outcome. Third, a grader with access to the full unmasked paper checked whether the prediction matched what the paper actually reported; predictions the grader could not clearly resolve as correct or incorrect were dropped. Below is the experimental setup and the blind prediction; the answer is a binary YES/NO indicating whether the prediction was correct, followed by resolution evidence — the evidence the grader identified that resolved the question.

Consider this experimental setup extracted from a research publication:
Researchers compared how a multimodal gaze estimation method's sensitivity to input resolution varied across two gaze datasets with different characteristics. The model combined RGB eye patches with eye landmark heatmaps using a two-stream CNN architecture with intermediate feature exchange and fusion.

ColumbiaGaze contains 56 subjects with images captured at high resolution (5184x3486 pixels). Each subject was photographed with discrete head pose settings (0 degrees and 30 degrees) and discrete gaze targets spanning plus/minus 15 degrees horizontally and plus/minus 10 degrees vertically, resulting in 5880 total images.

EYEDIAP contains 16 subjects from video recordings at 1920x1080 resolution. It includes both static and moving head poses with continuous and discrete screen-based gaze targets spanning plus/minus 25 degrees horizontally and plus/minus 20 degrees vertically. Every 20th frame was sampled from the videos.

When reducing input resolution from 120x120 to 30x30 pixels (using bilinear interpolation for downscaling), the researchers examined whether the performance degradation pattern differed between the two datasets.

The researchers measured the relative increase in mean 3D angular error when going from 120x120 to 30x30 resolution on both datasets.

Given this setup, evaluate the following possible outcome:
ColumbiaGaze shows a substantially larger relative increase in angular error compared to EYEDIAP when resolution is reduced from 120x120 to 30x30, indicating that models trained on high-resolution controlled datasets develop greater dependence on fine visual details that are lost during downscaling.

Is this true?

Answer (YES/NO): YES